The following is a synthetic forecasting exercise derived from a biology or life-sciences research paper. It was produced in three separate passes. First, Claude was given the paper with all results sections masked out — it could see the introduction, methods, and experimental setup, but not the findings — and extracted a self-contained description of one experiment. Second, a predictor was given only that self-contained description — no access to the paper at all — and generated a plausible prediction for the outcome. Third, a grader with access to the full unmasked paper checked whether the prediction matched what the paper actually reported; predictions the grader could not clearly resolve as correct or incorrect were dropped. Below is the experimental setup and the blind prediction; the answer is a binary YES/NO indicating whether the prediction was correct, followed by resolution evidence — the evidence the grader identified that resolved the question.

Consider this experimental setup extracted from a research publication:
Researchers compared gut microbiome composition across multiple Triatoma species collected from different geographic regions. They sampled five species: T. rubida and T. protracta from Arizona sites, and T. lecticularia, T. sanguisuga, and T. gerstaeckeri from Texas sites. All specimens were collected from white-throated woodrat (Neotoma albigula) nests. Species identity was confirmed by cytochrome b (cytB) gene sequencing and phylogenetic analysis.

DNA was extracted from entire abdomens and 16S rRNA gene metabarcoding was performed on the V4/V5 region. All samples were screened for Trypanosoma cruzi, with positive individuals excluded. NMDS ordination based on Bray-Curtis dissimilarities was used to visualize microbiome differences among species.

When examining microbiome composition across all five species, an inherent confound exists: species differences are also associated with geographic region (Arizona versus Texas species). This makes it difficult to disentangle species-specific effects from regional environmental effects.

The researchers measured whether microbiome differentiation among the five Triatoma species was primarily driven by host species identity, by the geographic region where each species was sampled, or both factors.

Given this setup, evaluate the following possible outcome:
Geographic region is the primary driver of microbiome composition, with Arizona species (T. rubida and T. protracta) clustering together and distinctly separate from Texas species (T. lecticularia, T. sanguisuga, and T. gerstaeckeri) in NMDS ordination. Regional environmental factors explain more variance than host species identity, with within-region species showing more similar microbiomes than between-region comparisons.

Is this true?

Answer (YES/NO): NO